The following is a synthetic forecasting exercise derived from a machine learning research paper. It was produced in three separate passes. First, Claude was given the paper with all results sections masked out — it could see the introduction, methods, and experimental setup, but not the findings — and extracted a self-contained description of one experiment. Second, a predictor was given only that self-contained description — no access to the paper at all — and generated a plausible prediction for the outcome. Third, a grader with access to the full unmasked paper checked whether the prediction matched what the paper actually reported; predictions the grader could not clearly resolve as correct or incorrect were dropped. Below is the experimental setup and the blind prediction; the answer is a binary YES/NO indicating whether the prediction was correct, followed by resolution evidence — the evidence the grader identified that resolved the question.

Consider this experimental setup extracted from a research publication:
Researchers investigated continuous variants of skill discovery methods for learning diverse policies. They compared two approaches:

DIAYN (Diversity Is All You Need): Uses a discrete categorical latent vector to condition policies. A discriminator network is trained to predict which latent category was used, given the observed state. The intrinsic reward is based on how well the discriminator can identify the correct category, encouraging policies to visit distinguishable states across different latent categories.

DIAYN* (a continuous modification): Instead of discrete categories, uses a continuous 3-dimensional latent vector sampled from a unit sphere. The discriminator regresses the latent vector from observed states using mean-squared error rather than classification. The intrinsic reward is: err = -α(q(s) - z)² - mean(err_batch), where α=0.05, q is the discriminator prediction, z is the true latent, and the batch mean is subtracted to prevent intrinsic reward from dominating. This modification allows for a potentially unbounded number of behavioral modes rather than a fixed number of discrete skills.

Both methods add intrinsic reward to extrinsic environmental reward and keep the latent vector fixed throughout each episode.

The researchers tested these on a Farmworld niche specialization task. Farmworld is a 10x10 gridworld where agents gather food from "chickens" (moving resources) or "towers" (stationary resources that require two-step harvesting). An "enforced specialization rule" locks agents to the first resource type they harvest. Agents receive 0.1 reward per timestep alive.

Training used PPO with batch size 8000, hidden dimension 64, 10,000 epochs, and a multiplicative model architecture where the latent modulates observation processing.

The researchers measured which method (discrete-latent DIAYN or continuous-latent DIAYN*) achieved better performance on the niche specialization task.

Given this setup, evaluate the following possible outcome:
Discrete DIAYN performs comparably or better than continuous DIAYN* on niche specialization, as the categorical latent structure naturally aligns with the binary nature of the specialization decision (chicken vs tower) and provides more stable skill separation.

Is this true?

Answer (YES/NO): NO